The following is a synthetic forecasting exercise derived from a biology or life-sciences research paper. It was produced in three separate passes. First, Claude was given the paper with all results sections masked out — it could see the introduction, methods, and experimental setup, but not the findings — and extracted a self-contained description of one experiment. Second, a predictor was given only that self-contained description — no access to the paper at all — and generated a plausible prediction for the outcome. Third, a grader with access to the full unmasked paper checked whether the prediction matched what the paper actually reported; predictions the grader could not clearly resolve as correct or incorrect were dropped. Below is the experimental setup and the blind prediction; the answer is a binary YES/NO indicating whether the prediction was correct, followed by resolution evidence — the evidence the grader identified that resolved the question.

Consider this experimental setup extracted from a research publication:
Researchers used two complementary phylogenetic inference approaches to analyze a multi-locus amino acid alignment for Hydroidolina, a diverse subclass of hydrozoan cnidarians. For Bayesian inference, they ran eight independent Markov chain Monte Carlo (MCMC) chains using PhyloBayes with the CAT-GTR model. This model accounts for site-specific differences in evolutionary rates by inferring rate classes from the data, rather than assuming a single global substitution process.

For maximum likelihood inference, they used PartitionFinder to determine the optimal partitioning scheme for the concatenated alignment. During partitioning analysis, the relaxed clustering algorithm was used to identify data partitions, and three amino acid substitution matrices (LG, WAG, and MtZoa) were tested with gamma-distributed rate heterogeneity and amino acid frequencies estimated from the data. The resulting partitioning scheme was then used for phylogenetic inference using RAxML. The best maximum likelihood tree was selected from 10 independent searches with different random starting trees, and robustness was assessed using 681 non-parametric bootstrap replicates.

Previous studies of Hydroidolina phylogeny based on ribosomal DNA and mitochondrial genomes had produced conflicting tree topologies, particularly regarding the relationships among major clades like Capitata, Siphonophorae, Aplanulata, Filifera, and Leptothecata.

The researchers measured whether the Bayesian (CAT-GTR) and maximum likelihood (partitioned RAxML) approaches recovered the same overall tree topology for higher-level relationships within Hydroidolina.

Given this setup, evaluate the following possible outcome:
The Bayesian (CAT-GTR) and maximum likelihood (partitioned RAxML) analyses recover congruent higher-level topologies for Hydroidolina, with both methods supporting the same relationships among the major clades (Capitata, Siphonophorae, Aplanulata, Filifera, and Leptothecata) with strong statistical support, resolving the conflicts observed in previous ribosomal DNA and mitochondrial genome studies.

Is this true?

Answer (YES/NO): NO